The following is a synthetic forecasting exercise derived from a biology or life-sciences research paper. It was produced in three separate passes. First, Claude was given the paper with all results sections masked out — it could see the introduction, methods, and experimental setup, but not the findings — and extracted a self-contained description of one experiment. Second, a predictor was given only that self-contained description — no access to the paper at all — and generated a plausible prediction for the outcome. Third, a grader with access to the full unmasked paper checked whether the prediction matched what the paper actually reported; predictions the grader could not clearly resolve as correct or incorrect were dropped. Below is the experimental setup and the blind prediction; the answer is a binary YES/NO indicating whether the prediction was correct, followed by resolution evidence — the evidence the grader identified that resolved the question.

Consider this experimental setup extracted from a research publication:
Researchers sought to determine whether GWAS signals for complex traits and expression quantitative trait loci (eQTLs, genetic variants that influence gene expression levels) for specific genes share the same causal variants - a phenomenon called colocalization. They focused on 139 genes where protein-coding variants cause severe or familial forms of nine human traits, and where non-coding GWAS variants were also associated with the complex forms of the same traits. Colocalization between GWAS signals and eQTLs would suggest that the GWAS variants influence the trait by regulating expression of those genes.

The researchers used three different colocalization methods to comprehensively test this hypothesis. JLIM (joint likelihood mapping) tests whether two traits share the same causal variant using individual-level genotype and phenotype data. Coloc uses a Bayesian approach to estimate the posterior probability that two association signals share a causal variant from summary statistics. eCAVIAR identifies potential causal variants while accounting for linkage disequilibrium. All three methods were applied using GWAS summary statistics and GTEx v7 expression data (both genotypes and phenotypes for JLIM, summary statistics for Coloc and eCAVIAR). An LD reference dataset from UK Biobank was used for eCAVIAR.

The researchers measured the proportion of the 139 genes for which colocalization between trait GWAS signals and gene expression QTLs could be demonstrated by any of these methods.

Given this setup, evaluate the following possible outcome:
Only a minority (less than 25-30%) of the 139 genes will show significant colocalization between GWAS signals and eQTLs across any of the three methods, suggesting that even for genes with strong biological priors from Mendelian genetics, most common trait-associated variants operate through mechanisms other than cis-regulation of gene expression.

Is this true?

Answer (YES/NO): YES